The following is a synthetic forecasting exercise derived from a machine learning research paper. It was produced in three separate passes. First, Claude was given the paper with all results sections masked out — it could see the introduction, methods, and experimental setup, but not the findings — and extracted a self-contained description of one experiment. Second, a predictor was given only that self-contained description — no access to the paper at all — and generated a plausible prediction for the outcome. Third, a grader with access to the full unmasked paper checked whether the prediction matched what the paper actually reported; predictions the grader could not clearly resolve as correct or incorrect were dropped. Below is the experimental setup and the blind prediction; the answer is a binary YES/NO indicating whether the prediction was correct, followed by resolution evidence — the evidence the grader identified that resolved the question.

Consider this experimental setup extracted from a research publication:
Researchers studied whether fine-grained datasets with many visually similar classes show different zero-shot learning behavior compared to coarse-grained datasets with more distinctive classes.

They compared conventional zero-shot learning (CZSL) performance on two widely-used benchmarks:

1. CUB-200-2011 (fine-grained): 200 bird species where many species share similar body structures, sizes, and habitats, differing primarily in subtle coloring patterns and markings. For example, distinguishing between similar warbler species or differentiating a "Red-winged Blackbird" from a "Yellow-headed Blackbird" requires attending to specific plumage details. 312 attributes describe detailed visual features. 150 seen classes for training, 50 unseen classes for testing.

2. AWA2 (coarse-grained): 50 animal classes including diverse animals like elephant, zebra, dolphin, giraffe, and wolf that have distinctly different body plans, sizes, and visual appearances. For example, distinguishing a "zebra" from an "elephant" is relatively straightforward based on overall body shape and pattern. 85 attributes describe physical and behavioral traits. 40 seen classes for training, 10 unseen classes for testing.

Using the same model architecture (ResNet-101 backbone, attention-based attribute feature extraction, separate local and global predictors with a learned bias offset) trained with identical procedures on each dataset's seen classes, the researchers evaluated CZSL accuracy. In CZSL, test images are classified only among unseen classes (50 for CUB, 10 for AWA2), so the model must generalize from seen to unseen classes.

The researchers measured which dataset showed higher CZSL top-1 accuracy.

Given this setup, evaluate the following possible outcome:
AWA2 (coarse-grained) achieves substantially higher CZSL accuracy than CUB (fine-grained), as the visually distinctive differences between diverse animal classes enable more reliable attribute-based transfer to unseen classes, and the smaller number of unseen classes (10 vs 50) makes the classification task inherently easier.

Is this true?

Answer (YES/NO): NO